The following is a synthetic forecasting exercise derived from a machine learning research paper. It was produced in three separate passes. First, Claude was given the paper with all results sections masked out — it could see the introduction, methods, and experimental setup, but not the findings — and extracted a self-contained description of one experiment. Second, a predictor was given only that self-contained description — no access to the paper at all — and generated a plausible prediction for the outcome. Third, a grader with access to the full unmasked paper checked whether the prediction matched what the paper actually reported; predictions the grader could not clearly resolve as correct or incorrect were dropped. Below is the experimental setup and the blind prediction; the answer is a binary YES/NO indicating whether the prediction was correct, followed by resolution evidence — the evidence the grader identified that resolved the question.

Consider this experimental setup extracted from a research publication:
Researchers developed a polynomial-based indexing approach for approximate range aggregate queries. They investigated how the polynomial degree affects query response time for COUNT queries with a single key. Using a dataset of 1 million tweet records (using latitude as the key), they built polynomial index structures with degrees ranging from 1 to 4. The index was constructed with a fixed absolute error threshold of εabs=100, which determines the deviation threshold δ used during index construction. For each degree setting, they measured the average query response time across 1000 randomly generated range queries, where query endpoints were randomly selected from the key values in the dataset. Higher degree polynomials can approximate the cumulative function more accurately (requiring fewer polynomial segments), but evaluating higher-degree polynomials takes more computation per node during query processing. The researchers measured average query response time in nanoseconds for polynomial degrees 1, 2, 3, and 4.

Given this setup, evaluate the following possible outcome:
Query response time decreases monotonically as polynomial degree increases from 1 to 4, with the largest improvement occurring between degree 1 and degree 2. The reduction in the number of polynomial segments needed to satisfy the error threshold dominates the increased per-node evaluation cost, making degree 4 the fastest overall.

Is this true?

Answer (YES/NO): NO